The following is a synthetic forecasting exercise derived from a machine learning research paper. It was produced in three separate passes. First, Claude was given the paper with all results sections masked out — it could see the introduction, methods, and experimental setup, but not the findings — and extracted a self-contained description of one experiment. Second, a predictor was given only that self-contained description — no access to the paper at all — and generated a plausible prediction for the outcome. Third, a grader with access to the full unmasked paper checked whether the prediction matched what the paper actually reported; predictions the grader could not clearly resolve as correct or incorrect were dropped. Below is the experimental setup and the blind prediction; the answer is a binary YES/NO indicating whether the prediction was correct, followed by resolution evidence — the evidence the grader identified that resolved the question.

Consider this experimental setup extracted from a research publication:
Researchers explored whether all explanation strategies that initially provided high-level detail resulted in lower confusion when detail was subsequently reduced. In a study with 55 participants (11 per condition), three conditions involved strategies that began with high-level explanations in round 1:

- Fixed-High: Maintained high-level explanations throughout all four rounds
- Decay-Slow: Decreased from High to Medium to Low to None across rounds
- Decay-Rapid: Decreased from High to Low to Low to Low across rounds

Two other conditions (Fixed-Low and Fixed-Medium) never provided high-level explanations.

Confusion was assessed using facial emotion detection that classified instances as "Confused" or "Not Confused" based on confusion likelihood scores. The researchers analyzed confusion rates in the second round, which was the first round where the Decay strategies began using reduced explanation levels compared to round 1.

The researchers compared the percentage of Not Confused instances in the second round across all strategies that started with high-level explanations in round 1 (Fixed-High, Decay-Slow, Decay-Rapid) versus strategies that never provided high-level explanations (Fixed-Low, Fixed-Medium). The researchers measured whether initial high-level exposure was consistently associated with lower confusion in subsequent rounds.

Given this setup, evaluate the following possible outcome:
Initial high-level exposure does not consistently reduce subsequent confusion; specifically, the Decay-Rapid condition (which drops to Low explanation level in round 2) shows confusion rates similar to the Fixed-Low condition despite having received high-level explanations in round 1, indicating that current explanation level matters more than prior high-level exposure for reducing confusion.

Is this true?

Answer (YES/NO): NO